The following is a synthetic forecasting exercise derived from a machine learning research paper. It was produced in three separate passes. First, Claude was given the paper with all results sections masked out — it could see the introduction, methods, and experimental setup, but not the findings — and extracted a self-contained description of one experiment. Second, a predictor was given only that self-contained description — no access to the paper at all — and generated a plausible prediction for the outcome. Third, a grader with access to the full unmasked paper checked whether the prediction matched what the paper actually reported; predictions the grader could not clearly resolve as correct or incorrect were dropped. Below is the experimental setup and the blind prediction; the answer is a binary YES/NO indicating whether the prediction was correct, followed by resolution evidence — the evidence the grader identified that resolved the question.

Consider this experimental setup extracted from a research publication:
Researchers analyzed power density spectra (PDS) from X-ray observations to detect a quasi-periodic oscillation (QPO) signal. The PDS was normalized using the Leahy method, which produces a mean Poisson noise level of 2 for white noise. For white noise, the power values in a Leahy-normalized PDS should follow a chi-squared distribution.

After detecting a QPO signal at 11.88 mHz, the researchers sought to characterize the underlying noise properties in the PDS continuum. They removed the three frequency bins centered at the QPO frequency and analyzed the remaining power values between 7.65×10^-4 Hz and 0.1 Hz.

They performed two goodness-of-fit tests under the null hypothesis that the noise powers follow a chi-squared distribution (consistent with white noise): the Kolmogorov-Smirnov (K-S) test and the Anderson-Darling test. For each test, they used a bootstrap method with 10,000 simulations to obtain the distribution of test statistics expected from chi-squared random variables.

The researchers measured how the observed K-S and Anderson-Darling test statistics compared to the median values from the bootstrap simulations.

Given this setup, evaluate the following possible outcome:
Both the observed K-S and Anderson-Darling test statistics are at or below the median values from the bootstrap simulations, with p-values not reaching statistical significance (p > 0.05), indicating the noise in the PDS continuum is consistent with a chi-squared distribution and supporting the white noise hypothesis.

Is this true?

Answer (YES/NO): YES